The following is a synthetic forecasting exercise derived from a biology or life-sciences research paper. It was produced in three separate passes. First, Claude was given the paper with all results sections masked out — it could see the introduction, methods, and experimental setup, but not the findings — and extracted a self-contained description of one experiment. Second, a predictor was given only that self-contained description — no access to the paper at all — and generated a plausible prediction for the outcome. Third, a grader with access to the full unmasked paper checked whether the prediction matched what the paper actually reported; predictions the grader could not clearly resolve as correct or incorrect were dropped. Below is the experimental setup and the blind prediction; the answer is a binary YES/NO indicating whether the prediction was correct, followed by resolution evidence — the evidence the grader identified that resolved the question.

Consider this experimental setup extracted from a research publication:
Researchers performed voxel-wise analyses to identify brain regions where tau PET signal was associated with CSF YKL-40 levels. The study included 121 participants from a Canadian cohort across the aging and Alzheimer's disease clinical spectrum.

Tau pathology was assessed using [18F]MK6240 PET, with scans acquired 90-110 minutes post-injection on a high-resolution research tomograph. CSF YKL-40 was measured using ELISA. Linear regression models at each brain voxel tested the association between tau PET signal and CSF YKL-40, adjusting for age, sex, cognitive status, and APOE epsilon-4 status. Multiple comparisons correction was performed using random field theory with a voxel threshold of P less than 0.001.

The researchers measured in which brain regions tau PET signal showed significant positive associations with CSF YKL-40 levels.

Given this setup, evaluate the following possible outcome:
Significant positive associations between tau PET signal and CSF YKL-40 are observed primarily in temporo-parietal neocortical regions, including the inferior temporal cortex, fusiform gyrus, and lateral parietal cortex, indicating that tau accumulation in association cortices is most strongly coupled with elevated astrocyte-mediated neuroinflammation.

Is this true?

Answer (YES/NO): NO